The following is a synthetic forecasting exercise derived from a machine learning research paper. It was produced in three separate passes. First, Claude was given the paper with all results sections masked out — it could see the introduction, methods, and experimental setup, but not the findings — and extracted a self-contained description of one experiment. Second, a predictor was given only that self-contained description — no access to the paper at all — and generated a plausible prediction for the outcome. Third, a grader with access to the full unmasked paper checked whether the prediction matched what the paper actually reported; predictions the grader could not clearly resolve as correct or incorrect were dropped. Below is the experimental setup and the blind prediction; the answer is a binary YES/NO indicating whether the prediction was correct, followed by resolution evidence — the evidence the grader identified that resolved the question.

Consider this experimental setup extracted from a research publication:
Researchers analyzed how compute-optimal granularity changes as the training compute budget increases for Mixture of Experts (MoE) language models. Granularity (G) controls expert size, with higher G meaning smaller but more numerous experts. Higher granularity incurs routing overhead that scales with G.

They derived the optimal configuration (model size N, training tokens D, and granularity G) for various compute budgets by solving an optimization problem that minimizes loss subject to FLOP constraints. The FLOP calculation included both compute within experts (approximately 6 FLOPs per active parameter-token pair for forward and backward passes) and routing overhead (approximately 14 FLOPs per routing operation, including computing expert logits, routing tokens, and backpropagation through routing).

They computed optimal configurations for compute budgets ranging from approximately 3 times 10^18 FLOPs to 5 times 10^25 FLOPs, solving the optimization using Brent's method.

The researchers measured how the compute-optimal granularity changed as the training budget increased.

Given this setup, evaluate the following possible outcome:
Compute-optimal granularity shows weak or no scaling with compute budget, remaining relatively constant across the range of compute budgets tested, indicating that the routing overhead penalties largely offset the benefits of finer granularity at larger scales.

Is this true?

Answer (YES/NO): NO